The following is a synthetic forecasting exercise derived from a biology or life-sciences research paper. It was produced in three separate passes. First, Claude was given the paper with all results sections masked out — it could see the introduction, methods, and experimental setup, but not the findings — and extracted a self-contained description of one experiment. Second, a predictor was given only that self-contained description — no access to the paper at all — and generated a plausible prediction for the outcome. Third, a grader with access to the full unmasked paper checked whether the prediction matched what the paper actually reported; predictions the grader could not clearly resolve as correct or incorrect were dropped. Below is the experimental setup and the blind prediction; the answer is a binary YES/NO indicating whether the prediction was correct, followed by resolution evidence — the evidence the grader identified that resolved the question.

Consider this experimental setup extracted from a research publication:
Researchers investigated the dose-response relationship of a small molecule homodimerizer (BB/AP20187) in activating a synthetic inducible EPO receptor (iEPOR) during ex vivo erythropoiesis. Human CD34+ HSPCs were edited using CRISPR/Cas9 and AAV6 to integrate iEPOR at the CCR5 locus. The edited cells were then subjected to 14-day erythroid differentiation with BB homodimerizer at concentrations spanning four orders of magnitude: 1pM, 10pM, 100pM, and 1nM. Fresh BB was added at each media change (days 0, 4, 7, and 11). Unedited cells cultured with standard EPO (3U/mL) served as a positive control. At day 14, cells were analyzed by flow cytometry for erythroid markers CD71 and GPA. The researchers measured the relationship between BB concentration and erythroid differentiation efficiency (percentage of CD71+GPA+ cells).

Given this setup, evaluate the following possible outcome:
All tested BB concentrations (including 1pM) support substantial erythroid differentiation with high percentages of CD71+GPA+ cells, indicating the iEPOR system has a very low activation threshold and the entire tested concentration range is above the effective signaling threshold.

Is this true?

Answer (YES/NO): NO